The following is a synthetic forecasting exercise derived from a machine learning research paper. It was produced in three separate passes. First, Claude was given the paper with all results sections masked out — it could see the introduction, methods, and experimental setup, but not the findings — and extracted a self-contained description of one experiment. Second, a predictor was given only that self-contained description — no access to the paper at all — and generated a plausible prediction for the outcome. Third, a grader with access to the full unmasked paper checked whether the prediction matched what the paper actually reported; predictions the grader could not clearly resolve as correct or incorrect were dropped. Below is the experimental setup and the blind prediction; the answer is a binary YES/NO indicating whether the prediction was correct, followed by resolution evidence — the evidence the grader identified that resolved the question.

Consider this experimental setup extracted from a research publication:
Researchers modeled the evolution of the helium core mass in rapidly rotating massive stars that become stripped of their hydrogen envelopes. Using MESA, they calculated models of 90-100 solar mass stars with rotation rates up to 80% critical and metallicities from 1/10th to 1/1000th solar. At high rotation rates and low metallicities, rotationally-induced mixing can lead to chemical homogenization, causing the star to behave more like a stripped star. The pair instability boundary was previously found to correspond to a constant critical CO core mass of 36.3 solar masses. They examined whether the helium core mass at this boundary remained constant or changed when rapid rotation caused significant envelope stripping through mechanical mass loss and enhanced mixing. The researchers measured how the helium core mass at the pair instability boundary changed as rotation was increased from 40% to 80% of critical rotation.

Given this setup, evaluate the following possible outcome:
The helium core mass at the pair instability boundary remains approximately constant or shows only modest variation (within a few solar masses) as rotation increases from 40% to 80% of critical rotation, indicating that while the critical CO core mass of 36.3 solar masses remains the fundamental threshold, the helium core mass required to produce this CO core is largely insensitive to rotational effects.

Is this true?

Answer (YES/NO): NO